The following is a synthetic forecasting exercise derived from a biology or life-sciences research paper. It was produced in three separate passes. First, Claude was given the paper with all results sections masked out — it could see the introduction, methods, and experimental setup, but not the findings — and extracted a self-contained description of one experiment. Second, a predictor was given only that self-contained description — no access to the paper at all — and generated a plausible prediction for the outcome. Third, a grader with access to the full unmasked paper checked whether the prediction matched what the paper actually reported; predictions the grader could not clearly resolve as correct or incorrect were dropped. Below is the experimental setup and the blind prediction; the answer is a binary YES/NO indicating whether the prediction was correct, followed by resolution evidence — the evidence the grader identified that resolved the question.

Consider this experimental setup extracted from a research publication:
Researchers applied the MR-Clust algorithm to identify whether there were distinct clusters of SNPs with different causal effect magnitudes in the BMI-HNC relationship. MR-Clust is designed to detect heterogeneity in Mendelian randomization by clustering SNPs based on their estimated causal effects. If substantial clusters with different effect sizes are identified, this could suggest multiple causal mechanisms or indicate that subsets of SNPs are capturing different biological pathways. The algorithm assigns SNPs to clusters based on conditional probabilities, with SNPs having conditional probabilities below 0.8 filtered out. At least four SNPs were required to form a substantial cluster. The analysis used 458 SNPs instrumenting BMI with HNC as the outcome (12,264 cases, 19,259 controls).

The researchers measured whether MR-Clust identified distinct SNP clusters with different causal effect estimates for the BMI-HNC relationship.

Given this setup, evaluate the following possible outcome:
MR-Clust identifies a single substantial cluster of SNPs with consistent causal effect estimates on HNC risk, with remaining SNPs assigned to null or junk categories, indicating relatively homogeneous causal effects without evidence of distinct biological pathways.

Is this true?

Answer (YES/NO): NO